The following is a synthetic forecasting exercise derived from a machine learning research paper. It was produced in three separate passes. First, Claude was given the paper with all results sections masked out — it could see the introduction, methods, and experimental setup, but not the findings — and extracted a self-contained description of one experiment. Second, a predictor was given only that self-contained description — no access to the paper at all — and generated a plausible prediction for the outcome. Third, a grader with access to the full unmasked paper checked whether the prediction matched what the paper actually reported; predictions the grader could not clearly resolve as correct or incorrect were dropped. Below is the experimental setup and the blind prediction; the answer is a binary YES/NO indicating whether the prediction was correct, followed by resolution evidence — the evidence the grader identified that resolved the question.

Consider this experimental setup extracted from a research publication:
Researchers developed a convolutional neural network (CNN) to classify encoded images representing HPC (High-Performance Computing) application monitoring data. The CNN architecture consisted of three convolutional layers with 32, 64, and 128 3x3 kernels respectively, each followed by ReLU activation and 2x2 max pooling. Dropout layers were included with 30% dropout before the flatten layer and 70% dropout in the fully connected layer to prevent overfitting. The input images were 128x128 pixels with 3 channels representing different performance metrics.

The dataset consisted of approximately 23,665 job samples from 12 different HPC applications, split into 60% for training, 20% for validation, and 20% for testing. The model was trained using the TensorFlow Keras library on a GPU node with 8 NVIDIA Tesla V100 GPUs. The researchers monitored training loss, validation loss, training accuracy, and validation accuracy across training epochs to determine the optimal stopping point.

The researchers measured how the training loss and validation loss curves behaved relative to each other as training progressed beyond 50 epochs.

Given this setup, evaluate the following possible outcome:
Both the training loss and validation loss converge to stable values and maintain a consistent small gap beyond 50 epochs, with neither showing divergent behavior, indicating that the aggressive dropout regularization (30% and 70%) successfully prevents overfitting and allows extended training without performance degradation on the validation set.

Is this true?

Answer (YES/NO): NO